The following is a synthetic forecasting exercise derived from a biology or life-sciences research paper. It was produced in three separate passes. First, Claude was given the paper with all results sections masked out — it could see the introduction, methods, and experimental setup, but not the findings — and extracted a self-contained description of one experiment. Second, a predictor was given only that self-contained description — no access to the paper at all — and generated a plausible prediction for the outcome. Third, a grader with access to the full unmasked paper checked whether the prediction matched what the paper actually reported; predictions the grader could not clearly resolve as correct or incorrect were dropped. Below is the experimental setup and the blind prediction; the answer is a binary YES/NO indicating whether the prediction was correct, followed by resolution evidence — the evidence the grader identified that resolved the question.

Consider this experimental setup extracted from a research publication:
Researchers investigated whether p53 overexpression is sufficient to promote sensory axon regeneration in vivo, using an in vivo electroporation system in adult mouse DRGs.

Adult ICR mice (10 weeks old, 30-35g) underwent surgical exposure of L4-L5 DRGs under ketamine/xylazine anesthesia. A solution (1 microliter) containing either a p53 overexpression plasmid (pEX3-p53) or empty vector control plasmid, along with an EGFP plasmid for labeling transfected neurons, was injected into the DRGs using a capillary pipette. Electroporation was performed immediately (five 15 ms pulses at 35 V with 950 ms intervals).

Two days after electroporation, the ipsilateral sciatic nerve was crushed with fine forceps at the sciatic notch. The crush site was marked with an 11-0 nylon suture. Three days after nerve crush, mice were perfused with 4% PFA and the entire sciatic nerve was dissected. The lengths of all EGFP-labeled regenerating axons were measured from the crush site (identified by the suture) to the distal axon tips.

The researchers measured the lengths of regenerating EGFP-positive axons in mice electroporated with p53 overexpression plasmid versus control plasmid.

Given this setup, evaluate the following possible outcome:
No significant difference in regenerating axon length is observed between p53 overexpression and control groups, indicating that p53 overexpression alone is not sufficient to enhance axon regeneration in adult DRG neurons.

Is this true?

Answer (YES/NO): NO